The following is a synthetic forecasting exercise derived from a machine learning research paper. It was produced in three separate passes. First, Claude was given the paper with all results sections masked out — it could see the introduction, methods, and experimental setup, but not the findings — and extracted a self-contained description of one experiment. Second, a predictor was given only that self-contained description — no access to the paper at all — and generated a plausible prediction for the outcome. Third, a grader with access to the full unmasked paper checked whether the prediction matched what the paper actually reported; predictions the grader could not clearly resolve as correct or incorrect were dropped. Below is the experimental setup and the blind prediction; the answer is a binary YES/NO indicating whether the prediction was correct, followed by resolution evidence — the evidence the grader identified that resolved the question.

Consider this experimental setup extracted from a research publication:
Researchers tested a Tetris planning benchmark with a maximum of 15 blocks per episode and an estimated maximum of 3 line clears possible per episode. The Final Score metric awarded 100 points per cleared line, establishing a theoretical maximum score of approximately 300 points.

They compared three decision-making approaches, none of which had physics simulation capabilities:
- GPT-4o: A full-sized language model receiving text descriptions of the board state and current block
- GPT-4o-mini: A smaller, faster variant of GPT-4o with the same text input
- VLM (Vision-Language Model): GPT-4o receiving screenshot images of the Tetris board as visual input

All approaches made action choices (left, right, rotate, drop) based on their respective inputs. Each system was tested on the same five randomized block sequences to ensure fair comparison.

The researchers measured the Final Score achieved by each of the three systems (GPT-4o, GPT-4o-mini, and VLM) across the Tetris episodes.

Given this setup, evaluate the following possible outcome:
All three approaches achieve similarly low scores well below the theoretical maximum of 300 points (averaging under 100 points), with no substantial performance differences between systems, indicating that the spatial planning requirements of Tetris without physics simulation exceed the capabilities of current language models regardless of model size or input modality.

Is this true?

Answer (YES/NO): YES